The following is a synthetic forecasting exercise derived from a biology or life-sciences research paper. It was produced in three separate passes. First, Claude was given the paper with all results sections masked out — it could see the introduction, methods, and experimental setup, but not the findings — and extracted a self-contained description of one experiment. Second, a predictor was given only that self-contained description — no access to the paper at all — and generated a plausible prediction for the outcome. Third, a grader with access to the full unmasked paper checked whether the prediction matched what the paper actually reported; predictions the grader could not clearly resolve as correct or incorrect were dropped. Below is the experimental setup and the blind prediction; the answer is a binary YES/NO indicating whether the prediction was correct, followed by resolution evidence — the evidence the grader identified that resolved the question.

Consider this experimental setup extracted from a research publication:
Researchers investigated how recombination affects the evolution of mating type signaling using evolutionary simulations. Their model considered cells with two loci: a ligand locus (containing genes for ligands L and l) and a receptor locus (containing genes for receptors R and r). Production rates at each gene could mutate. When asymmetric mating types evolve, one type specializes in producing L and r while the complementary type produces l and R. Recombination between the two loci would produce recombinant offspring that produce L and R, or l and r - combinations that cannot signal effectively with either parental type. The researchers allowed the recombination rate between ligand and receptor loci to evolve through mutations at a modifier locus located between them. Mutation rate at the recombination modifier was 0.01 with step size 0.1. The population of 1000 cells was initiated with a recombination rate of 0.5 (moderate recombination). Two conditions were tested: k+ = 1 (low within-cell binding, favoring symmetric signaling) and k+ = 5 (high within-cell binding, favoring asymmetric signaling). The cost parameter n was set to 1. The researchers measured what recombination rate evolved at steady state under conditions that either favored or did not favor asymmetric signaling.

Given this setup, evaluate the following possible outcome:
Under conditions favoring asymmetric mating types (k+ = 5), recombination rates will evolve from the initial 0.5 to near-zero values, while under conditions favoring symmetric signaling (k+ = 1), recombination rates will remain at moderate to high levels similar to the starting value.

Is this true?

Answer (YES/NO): NO